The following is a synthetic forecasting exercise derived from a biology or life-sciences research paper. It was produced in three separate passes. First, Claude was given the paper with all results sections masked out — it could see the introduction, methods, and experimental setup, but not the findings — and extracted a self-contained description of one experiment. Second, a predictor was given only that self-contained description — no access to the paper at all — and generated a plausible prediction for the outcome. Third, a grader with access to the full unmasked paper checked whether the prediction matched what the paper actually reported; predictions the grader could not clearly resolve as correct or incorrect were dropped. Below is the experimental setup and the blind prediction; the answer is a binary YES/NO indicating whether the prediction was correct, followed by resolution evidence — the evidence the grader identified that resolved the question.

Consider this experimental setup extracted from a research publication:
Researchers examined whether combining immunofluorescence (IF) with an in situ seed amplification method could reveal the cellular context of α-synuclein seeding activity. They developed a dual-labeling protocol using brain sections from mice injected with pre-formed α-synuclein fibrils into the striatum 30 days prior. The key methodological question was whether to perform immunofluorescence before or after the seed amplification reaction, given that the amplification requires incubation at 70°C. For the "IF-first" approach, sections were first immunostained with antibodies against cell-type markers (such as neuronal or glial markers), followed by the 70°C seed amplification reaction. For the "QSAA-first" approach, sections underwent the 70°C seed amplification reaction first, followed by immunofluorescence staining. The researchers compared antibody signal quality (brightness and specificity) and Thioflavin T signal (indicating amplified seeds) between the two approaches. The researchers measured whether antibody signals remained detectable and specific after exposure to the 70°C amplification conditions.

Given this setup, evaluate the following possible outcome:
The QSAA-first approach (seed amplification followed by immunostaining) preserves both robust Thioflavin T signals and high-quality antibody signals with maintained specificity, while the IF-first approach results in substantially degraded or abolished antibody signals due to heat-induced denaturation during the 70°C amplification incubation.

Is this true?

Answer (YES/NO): NO